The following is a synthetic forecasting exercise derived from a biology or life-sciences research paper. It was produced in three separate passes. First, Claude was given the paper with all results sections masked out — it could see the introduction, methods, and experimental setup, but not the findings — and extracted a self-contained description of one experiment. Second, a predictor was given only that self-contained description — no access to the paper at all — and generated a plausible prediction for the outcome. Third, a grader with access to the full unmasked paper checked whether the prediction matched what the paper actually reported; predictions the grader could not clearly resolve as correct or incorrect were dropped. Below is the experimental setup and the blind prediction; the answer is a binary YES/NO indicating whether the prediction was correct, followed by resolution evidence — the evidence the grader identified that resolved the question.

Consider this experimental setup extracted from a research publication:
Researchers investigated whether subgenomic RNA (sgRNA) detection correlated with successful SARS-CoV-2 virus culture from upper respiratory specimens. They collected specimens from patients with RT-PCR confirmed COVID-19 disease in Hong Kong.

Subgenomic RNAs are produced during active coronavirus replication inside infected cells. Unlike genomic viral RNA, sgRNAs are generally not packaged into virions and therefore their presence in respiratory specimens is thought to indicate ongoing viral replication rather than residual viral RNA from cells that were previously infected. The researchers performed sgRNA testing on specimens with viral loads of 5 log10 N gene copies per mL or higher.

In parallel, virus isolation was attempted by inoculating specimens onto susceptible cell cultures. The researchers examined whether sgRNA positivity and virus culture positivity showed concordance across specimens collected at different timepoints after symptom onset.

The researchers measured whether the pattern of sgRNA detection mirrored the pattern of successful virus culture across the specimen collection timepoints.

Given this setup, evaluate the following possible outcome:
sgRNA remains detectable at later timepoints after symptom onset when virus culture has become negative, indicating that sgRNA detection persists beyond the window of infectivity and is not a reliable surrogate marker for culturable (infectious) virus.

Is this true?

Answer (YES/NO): YES